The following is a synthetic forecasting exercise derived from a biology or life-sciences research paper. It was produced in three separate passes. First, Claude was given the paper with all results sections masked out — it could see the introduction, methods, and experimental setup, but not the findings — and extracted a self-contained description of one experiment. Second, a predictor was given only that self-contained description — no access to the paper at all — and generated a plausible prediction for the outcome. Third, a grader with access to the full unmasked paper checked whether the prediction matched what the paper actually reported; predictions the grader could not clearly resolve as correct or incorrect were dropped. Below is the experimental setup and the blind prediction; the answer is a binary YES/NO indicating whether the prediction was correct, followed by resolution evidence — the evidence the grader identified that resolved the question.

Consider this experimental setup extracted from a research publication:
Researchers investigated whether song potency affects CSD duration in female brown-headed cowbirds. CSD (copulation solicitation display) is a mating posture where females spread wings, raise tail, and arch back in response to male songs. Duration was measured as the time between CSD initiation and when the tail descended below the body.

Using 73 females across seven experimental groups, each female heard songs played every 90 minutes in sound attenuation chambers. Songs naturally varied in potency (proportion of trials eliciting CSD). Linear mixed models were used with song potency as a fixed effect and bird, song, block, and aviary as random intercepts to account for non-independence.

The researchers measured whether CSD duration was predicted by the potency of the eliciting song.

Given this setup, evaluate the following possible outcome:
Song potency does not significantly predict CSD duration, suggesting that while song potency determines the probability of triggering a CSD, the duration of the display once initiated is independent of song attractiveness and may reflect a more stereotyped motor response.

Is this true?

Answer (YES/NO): NO